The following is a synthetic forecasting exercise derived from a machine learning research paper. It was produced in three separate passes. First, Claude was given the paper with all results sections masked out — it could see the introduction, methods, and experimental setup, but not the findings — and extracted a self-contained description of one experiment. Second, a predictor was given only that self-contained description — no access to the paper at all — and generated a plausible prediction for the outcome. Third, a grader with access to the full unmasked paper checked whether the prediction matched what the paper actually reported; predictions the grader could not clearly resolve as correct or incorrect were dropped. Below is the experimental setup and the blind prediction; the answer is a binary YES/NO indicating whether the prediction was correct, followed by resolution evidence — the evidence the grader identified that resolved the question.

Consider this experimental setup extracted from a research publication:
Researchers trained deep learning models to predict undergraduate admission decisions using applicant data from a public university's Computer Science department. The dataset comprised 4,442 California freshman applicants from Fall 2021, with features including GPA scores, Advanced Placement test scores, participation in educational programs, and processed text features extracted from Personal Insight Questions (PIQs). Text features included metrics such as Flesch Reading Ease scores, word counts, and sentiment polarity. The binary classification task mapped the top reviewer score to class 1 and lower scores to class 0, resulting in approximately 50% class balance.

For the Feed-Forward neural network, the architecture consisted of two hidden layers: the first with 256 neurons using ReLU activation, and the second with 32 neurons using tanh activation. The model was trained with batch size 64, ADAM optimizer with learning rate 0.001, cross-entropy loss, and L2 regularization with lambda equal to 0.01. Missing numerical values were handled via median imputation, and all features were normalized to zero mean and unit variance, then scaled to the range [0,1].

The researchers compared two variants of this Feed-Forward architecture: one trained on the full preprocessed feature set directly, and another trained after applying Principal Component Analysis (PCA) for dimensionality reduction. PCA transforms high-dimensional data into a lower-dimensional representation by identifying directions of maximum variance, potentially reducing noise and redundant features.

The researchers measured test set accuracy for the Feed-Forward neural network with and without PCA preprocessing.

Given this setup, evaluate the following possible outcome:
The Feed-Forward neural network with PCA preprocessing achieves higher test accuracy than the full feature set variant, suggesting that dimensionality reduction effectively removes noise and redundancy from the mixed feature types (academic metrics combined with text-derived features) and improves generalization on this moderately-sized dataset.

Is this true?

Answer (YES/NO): YES